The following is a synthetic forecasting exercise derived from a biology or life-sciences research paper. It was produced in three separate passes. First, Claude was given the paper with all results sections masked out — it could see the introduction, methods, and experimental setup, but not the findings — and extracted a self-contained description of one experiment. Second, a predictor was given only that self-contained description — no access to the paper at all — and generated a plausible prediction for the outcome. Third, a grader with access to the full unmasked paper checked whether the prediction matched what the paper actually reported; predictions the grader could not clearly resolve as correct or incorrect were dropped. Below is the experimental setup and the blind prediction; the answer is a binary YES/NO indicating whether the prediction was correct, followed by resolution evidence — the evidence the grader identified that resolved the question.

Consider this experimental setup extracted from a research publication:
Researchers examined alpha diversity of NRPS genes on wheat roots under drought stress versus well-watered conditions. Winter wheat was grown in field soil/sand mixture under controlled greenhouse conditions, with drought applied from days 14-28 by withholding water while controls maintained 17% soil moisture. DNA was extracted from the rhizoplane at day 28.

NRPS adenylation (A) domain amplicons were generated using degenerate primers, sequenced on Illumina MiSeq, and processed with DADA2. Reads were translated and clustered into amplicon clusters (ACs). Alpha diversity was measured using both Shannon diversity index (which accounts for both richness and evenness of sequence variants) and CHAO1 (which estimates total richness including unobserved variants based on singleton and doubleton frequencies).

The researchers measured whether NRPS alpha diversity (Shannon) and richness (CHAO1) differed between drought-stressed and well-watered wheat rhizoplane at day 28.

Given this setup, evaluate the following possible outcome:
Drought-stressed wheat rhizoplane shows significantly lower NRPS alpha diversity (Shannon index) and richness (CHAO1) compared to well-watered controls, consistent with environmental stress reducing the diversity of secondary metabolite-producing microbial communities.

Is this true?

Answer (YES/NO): NO